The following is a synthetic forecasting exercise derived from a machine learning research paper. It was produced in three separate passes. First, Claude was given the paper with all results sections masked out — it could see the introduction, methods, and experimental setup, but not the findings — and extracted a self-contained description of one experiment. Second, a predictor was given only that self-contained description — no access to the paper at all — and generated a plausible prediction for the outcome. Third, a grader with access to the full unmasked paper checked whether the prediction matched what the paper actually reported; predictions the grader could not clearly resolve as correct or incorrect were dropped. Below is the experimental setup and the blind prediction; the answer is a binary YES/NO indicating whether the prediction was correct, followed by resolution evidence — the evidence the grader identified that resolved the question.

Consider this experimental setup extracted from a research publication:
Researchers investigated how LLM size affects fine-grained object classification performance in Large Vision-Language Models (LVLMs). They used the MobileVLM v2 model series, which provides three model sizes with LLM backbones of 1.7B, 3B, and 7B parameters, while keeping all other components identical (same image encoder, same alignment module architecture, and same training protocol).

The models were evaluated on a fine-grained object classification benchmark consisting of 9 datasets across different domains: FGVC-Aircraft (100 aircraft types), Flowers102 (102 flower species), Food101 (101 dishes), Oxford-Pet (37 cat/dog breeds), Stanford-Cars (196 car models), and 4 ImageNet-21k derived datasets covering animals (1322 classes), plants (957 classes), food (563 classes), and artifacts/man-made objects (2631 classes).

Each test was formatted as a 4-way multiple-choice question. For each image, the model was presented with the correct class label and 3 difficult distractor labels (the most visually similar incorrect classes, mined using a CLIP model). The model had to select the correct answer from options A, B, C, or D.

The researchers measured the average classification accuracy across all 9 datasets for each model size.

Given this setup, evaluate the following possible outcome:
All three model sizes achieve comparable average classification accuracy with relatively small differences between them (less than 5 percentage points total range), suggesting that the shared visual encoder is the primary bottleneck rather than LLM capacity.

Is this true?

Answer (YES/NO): NO